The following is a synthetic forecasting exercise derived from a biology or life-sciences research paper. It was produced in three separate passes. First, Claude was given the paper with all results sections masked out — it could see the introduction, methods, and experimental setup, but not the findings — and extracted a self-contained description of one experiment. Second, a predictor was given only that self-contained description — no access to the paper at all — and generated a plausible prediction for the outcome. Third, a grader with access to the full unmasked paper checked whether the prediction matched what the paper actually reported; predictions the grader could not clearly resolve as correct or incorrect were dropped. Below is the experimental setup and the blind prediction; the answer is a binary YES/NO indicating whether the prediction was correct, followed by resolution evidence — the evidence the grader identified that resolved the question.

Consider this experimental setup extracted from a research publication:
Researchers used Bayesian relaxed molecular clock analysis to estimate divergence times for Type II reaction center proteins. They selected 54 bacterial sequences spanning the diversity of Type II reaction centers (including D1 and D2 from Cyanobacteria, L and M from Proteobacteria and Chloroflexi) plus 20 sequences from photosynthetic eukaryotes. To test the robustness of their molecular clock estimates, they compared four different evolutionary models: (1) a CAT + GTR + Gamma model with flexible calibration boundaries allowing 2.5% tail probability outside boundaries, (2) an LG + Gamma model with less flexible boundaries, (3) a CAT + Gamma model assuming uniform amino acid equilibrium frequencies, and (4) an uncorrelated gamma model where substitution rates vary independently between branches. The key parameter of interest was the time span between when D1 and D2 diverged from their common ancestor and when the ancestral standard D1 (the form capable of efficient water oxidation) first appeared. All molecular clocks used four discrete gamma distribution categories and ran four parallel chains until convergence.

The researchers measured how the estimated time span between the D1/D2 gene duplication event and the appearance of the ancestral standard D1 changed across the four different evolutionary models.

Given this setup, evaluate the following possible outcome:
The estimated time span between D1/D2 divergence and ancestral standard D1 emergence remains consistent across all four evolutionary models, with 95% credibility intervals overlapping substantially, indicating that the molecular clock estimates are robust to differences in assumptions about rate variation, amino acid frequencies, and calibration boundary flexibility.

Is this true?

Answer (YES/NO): NO